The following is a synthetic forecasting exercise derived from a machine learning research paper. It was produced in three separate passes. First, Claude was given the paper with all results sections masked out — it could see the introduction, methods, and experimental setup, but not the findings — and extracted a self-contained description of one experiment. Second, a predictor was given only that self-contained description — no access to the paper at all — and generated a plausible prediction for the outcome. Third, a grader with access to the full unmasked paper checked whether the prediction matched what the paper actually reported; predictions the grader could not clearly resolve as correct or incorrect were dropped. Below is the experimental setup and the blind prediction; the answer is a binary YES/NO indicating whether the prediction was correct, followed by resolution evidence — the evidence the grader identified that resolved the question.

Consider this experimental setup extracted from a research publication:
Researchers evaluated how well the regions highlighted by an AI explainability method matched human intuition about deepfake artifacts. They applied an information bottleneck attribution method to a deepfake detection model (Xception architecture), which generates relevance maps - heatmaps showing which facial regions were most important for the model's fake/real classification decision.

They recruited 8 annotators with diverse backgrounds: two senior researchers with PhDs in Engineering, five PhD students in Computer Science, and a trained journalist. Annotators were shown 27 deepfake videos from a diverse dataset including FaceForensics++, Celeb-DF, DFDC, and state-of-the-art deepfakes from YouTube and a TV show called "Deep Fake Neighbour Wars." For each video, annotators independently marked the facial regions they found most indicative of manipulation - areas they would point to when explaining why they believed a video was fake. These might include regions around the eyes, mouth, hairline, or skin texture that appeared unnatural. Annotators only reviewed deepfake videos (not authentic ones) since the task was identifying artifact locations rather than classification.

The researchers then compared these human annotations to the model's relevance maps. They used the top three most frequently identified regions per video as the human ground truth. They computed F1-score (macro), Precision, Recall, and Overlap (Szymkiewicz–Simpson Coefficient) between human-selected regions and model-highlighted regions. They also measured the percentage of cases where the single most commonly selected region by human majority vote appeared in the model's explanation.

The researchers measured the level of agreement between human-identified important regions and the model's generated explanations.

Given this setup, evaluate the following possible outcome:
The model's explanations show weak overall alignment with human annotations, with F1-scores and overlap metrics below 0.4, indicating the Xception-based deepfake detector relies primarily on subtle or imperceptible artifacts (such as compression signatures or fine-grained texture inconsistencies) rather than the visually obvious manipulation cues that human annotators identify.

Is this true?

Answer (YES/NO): NO